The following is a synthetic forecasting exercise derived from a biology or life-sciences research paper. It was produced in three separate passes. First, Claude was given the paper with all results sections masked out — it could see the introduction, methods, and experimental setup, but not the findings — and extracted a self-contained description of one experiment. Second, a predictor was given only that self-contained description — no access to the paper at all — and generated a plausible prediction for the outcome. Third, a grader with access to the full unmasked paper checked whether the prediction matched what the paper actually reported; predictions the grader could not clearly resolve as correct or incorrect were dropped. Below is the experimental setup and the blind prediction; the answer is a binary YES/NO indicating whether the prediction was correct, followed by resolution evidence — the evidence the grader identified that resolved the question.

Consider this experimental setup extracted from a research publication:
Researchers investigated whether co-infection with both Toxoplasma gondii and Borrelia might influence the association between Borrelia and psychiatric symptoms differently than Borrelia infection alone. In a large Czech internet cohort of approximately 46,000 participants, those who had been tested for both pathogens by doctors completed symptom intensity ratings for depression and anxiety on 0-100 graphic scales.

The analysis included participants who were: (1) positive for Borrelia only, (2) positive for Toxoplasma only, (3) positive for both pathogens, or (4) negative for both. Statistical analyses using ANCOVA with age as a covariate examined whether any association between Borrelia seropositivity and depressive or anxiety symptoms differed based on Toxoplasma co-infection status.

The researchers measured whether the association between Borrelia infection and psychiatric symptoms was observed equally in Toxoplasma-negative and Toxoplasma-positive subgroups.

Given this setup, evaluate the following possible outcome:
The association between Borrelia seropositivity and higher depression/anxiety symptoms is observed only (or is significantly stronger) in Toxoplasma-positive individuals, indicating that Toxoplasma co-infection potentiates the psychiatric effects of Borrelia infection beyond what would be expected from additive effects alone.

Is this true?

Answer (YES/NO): YES